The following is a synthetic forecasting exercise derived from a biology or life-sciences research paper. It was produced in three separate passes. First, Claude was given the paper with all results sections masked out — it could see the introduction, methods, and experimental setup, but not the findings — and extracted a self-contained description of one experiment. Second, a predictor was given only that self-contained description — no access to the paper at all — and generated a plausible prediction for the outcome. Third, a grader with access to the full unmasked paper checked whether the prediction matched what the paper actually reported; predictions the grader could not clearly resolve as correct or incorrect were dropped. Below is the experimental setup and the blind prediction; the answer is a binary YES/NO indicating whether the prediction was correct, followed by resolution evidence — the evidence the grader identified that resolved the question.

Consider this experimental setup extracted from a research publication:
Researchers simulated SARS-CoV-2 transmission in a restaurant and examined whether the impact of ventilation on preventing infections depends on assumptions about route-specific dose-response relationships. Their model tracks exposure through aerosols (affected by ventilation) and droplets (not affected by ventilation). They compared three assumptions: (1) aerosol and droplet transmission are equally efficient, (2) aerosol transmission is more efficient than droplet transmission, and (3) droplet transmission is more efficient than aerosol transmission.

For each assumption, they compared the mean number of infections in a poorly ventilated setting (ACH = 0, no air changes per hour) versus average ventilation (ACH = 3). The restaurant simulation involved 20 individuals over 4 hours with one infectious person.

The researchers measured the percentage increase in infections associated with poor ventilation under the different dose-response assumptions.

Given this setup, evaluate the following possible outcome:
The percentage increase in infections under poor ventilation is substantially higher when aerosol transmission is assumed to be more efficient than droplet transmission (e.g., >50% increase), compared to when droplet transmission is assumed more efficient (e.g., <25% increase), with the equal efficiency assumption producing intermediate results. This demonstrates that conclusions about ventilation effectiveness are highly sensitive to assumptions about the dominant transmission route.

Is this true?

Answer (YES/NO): YES